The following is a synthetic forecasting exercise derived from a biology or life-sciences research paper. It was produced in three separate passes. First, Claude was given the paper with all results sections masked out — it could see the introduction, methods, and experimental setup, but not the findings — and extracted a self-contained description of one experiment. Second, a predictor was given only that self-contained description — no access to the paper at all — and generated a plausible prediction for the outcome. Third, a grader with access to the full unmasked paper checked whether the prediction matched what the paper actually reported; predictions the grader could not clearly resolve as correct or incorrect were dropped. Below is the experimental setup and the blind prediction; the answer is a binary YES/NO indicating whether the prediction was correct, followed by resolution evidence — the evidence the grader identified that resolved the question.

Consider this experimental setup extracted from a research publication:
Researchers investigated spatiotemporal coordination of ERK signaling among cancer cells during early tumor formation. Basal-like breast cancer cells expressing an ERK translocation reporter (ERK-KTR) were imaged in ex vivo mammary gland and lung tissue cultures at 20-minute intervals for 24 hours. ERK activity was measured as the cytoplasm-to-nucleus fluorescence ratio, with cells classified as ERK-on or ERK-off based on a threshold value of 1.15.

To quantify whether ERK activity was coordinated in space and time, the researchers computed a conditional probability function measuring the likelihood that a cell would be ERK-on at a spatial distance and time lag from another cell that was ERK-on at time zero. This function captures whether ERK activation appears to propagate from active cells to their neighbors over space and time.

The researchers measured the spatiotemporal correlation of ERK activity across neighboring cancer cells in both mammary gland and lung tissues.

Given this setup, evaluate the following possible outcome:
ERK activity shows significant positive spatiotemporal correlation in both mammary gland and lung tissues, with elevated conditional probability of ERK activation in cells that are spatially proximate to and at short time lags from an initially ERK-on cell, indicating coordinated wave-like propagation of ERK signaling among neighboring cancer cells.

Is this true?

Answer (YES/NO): YES